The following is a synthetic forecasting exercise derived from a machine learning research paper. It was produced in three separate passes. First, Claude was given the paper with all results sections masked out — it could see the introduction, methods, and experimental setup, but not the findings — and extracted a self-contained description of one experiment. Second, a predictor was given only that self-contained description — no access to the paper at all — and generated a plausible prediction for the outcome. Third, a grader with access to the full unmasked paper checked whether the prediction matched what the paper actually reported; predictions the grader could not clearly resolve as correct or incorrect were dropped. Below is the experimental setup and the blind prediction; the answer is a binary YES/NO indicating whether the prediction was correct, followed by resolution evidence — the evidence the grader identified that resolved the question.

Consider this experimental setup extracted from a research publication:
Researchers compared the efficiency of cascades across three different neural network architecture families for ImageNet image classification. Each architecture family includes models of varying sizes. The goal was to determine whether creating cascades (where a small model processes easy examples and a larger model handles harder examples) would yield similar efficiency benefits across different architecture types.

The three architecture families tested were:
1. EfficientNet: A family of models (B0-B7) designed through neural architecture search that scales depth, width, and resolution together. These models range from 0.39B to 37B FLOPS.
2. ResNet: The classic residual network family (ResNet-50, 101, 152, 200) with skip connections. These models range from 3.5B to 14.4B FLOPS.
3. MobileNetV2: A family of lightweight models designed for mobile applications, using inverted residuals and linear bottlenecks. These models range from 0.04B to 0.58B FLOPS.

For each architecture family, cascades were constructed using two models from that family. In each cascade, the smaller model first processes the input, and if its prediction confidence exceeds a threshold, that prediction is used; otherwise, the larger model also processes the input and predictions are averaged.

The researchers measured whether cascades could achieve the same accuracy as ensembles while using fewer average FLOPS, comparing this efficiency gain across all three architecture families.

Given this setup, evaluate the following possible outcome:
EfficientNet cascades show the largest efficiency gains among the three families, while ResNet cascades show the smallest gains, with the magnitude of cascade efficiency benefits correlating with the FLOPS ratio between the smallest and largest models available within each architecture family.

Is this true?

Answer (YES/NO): NO